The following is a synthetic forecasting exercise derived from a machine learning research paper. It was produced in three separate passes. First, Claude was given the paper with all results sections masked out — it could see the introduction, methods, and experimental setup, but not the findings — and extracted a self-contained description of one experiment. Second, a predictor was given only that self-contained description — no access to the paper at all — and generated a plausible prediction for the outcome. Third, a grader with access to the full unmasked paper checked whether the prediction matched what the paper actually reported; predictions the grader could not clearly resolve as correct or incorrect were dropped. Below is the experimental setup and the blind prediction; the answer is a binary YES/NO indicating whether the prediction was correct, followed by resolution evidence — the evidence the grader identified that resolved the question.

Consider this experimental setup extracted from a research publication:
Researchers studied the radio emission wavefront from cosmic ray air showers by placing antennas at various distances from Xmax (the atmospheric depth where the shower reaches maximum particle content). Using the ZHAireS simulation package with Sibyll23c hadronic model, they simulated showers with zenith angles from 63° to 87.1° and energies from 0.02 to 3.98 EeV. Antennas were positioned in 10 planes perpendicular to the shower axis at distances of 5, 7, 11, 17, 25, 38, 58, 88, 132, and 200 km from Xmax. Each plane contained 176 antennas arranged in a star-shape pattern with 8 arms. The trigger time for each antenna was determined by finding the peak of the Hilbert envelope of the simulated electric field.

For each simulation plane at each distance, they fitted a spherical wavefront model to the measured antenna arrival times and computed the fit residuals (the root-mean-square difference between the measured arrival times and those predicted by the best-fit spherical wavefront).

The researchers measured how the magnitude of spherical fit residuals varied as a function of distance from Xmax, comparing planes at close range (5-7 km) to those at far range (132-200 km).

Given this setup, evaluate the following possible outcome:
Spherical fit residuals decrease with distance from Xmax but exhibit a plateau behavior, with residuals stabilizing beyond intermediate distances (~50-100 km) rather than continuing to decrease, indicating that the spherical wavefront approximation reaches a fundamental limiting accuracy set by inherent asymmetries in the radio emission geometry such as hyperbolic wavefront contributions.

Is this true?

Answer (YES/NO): NO